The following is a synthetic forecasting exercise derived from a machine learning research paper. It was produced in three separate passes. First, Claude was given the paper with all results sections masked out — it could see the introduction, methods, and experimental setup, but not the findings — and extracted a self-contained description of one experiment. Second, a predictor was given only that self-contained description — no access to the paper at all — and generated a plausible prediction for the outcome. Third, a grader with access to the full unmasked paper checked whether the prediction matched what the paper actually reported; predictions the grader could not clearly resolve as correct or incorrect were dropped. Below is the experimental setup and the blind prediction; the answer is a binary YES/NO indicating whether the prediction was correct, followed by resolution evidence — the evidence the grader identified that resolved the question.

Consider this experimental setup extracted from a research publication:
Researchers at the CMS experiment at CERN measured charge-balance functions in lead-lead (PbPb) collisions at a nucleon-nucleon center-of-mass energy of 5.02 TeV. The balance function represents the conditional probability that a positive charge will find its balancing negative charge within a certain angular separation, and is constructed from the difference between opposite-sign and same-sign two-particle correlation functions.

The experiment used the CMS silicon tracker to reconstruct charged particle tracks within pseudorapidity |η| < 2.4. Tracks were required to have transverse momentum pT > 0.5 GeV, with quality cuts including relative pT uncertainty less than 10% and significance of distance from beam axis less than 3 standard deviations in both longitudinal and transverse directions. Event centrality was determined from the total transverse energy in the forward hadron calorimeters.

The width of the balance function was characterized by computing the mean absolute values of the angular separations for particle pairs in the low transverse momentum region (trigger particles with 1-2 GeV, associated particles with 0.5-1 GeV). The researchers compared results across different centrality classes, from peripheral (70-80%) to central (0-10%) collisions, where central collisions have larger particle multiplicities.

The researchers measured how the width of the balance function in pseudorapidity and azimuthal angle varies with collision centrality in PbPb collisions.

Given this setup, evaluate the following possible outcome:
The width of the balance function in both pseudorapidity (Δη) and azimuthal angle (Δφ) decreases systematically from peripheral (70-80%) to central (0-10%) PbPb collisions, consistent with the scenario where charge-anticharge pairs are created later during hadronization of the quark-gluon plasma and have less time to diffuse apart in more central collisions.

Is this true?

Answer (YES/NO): YES